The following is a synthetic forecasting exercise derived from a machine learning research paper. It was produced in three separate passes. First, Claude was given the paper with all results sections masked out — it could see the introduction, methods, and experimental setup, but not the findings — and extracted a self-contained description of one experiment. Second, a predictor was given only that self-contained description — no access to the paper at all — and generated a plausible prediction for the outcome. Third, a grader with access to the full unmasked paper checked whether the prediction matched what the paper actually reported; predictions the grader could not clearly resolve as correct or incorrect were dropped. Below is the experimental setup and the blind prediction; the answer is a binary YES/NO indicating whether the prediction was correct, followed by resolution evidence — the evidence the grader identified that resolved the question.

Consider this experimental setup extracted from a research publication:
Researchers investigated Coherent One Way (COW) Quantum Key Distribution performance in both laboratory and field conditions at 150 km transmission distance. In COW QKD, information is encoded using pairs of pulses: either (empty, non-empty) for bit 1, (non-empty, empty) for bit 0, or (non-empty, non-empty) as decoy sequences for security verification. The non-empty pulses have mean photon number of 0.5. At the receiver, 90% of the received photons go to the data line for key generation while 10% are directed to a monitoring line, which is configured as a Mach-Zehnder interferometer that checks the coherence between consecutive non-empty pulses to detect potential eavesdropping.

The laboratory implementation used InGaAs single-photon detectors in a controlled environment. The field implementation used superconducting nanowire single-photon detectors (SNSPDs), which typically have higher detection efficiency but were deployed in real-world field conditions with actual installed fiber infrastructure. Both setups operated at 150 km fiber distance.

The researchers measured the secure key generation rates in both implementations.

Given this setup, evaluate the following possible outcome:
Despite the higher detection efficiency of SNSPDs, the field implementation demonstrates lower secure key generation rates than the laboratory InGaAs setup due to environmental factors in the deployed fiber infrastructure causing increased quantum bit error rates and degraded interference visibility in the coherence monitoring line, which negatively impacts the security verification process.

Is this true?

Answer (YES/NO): YES